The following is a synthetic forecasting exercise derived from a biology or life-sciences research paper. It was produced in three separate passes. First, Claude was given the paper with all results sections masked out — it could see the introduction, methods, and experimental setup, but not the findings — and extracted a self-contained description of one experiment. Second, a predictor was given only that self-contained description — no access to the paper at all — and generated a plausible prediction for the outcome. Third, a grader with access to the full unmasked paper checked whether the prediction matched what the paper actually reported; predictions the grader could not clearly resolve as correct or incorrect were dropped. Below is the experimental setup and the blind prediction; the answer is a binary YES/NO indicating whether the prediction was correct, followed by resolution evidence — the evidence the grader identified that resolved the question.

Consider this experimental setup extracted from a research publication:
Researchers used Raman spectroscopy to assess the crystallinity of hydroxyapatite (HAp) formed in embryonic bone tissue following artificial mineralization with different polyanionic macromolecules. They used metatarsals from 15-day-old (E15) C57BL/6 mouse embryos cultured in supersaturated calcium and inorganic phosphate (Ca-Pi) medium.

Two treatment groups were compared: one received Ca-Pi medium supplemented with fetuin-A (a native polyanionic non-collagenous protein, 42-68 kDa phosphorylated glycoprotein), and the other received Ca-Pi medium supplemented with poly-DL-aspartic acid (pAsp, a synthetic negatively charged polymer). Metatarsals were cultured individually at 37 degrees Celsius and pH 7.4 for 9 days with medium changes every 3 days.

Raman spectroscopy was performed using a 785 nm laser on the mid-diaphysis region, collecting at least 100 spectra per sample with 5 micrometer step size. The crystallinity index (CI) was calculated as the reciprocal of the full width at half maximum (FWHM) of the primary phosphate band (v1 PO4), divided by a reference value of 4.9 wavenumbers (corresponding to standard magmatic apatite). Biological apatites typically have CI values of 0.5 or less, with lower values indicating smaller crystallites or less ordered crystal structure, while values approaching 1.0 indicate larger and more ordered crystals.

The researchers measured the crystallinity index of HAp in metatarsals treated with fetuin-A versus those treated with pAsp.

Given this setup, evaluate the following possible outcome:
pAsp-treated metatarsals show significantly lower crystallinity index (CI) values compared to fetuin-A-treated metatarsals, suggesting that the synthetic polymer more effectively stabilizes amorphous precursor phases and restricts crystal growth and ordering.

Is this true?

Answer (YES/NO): YES